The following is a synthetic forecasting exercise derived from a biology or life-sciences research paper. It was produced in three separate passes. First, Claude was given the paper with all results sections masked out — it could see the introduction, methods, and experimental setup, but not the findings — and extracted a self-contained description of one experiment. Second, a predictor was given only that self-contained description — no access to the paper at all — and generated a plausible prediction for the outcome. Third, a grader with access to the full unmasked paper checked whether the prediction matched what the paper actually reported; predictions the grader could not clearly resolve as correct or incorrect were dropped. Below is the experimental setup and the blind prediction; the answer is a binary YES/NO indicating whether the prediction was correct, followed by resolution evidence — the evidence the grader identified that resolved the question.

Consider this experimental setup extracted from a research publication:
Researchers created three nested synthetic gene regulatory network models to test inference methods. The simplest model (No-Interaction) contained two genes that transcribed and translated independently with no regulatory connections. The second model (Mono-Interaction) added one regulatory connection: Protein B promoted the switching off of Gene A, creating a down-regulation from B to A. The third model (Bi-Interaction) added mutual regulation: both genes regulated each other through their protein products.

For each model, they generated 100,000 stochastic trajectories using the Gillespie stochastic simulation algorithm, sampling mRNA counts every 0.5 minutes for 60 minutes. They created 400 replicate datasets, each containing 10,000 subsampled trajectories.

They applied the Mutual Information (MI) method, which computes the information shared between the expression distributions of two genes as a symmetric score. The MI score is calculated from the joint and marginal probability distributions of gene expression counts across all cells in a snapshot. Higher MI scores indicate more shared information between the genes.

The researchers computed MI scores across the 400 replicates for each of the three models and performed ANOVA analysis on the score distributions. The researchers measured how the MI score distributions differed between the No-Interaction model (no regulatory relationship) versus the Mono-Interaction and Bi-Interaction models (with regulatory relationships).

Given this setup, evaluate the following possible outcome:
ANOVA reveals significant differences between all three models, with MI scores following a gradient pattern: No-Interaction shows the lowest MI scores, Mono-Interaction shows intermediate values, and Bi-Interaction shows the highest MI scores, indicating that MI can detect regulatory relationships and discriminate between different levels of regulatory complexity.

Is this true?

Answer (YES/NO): YES